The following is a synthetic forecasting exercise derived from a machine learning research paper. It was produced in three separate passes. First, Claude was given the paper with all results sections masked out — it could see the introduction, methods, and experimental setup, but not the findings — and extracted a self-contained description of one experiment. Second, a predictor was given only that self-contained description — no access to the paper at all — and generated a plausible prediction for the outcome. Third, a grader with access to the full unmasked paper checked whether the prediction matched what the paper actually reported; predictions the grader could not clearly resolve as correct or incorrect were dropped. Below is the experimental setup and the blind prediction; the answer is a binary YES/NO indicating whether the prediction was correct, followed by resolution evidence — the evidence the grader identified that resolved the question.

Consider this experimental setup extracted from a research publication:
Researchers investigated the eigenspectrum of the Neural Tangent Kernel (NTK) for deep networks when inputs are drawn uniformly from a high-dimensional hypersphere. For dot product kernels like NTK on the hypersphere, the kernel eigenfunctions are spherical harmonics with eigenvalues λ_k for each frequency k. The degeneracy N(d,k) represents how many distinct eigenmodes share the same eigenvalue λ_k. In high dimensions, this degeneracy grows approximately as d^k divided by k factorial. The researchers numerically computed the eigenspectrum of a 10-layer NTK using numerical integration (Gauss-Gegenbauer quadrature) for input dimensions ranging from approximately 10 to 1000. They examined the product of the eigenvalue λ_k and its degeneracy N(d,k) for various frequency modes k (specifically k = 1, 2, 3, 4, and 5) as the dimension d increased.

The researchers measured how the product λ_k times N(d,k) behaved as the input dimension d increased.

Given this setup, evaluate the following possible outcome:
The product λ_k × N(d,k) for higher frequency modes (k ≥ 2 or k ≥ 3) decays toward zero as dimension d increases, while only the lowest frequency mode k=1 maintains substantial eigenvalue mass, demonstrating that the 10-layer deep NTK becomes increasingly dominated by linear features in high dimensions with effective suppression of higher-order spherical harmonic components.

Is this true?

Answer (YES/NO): NO